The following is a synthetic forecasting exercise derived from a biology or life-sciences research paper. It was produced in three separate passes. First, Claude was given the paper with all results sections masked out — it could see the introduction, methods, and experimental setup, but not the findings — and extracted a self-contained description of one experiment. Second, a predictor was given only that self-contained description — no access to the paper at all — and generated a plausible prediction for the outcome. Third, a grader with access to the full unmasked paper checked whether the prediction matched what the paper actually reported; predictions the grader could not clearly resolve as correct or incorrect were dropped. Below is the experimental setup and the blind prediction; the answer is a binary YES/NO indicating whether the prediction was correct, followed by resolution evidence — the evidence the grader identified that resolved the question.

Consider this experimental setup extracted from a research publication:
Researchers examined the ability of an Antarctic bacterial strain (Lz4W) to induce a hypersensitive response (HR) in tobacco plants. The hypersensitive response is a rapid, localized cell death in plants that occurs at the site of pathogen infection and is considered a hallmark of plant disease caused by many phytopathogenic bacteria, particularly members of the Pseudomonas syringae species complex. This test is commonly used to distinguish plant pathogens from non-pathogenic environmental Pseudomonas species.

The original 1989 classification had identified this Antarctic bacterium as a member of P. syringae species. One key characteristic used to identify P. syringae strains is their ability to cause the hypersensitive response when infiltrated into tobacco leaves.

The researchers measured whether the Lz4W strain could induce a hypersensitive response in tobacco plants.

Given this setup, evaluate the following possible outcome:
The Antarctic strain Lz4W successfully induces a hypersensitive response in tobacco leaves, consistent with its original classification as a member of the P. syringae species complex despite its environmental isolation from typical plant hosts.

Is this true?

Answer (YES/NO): NO